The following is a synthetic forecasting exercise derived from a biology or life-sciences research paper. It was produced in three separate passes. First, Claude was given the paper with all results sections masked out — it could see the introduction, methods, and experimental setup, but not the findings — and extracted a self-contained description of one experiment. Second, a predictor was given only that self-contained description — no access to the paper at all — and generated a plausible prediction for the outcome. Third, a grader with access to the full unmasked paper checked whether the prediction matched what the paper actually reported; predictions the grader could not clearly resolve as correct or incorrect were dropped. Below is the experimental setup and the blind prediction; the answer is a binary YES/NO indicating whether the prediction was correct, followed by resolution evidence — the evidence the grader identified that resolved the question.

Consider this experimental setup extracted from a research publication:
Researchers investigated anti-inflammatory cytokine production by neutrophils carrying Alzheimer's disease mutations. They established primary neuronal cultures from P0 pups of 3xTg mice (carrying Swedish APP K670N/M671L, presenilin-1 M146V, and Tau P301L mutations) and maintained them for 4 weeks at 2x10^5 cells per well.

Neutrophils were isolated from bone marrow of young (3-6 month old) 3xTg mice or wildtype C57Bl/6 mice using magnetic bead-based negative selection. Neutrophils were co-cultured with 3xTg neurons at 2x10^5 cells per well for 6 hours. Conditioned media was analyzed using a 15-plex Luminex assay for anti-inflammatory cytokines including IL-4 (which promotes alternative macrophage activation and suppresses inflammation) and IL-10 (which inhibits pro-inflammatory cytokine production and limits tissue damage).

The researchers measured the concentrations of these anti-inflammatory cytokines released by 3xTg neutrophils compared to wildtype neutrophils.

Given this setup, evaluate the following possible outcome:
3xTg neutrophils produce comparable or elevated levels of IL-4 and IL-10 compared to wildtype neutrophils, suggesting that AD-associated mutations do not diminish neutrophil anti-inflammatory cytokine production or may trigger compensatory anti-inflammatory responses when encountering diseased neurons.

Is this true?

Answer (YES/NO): YES